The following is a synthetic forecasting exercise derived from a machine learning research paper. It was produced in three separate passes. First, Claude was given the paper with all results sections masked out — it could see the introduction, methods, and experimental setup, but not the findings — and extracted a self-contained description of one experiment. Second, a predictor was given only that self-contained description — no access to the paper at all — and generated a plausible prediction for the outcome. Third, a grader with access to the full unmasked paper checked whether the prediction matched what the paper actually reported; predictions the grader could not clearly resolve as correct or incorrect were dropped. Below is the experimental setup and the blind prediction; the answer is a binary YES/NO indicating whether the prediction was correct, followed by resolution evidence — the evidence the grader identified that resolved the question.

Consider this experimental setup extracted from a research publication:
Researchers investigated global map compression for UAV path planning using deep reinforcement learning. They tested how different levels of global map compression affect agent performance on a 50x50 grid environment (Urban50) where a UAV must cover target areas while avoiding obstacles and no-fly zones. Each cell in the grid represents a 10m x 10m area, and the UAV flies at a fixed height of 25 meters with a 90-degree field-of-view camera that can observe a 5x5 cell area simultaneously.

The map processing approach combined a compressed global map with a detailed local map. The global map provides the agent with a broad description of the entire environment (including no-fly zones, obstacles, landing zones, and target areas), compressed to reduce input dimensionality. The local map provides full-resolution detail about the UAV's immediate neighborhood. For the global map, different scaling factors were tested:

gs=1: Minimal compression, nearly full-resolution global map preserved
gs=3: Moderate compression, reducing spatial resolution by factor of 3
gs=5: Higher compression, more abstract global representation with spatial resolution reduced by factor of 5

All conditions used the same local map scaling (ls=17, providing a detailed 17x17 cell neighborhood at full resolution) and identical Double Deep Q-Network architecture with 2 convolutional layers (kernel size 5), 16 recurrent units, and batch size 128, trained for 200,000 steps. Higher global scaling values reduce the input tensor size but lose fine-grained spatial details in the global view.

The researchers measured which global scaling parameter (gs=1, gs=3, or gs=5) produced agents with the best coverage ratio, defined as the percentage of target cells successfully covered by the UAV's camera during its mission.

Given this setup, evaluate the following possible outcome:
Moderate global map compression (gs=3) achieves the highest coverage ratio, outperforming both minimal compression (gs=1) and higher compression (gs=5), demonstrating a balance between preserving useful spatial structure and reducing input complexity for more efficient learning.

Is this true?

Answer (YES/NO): NO